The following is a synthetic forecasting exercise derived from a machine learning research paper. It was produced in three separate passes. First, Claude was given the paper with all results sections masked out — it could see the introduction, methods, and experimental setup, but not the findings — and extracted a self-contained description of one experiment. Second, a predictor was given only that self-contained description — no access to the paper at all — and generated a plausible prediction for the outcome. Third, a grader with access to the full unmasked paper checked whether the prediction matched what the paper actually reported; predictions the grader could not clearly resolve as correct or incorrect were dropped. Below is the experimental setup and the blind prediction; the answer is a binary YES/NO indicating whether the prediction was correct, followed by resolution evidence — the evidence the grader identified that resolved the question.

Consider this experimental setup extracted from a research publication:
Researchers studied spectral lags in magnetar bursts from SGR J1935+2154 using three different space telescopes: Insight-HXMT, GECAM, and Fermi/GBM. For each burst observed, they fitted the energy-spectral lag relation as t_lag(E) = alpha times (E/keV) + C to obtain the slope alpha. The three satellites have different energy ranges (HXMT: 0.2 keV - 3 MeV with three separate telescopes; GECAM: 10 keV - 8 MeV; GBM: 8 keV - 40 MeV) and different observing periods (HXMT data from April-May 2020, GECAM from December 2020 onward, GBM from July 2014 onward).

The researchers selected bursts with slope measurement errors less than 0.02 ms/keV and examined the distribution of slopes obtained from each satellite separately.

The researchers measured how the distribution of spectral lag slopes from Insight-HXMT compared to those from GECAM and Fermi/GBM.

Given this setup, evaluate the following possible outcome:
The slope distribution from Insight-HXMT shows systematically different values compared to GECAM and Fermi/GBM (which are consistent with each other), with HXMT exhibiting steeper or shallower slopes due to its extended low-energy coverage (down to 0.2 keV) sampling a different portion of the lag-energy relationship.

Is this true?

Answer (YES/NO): NO